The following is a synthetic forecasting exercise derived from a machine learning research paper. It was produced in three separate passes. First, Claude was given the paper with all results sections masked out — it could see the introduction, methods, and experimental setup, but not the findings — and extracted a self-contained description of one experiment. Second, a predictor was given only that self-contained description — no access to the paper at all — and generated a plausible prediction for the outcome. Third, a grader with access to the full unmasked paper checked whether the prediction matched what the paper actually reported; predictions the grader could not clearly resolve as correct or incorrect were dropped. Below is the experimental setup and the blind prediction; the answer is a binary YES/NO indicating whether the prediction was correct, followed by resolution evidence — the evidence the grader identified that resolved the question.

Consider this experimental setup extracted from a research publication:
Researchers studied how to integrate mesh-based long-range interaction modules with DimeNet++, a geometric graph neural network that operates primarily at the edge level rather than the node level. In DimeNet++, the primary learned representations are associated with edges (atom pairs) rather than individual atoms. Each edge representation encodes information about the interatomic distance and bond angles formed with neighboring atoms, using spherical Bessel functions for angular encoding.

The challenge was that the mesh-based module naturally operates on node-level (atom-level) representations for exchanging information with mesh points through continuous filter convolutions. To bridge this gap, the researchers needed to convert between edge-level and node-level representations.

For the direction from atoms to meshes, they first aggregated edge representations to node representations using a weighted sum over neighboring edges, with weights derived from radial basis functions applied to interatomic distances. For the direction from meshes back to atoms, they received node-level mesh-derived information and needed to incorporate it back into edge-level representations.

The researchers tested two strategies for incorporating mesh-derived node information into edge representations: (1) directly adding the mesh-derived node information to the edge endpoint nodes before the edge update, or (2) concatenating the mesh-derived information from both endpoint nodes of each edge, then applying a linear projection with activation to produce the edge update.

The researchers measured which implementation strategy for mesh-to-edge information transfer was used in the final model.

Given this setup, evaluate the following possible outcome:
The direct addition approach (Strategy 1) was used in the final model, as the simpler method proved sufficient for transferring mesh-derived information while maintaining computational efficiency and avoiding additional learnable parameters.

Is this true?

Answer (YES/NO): NO